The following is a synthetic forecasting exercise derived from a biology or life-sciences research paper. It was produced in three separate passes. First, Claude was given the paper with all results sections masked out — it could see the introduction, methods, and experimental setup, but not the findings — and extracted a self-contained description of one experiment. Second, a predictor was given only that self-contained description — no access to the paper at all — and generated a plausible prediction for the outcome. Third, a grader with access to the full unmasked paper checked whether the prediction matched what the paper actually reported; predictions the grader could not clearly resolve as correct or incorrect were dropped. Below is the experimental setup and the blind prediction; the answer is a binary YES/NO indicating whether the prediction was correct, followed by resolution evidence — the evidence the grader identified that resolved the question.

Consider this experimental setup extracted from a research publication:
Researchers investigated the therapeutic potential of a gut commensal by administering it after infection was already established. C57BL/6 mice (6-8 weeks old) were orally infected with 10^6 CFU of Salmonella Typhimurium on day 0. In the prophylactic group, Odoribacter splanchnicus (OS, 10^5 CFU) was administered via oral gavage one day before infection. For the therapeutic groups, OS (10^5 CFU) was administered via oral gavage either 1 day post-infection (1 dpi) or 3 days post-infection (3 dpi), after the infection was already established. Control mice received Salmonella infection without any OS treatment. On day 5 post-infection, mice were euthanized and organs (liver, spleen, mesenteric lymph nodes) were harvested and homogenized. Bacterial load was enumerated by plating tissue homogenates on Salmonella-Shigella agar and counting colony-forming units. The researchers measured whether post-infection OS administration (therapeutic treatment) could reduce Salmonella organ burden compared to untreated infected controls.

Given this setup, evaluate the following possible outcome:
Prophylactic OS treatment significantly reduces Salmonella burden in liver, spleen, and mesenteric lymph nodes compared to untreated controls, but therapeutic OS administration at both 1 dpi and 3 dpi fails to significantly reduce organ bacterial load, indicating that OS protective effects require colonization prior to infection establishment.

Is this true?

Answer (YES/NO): NO